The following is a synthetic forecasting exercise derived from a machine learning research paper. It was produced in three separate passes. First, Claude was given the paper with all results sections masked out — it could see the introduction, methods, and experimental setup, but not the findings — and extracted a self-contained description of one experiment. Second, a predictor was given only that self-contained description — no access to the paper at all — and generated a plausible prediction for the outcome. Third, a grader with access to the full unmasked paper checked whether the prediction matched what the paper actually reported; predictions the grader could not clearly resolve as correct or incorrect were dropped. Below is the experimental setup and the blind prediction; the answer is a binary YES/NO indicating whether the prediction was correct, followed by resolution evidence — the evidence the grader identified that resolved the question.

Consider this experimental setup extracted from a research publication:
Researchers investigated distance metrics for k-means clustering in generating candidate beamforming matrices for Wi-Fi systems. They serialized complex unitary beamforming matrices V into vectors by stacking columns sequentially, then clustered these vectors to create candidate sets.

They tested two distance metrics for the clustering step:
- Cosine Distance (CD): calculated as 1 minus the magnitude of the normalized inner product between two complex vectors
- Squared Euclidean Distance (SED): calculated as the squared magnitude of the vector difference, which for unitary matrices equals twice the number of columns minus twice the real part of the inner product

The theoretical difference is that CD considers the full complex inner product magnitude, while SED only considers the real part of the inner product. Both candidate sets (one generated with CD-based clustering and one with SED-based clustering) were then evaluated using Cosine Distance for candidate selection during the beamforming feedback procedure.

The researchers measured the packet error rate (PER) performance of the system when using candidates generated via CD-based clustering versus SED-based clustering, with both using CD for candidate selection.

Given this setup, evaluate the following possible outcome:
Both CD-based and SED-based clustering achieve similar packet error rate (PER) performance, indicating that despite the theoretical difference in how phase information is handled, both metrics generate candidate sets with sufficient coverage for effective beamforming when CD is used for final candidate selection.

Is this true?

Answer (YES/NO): YES